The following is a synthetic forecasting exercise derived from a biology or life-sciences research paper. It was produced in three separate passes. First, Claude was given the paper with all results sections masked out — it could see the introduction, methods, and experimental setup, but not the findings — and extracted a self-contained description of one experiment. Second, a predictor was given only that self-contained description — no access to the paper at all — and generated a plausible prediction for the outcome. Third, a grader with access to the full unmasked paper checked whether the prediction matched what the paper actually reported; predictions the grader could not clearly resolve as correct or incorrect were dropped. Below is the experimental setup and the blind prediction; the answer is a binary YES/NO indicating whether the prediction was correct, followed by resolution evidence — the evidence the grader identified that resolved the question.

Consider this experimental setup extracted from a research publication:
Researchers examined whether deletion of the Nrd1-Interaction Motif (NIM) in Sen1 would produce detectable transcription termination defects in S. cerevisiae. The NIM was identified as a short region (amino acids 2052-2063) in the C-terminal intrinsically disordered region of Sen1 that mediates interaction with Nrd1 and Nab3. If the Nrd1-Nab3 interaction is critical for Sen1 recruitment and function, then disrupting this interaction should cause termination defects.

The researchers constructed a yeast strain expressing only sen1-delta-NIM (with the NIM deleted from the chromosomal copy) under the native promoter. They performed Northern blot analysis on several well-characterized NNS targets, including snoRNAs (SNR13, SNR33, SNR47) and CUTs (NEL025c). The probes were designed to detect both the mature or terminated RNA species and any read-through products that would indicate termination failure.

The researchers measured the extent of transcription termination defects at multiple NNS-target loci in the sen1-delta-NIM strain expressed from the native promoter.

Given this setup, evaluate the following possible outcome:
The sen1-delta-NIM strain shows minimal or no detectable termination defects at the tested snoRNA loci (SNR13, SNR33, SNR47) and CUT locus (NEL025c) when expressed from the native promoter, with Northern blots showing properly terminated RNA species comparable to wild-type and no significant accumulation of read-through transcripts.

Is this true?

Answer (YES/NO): YES